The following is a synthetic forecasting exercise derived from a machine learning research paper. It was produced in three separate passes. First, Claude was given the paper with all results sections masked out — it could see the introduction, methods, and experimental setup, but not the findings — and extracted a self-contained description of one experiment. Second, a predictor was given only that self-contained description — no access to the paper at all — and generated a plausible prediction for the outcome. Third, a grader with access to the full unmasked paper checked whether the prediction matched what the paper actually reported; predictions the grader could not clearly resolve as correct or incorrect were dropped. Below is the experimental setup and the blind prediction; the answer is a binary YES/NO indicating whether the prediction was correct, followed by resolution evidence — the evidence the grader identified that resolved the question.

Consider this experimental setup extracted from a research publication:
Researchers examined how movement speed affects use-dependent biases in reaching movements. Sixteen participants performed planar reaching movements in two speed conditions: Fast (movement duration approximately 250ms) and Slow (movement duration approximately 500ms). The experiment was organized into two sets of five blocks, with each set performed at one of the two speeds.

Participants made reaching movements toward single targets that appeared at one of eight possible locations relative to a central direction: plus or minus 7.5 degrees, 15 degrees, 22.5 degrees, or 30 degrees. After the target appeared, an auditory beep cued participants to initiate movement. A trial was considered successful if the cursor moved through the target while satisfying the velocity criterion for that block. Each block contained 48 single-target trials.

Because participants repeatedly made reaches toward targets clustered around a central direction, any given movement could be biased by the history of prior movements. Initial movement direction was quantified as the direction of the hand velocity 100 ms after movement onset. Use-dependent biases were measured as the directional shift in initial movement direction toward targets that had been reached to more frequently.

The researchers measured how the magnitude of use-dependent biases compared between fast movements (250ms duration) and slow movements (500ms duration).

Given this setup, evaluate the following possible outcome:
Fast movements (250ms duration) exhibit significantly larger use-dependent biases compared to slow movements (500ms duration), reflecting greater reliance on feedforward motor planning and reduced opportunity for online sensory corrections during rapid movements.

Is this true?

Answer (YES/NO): NO